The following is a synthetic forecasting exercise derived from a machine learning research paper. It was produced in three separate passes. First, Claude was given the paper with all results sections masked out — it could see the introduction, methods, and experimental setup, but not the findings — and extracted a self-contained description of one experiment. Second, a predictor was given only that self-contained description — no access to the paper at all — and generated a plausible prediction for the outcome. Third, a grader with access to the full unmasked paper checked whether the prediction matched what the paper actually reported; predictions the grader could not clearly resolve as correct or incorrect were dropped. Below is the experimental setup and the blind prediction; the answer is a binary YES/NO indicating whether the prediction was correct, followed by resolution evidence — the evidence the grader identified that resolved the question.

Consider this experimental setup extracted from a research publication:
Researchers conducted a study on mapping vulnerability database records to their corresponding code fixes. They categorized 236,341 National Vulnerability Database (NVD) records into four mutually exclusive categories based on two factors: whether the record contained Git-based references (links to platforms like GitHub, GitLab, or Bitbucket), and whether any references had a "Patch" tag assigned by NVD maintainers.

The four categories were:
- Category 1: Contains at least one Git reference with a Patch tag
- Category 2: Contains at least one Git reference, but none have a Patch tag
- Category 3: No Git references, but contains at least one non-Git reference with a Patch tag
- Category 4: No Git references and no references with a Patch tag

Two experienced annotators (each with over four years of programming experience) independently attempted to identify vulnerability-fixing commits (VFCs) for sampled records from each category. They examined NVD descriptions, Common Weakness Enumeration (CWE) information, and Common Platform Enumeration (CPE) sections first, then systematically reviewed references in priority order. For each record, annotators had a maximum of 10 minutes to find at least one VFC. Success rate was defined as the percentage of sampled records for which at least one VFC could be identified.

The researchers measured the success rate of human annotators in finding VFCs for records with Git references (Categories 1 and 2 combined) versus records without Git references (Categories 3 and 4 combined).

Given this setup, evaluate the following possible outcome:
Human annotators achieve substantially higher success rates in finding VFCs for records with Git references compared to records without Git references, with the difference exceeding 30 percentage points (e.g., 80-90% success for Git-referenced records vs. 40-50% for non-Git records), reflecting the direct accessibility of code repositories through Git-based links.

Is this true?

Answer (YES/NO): NO